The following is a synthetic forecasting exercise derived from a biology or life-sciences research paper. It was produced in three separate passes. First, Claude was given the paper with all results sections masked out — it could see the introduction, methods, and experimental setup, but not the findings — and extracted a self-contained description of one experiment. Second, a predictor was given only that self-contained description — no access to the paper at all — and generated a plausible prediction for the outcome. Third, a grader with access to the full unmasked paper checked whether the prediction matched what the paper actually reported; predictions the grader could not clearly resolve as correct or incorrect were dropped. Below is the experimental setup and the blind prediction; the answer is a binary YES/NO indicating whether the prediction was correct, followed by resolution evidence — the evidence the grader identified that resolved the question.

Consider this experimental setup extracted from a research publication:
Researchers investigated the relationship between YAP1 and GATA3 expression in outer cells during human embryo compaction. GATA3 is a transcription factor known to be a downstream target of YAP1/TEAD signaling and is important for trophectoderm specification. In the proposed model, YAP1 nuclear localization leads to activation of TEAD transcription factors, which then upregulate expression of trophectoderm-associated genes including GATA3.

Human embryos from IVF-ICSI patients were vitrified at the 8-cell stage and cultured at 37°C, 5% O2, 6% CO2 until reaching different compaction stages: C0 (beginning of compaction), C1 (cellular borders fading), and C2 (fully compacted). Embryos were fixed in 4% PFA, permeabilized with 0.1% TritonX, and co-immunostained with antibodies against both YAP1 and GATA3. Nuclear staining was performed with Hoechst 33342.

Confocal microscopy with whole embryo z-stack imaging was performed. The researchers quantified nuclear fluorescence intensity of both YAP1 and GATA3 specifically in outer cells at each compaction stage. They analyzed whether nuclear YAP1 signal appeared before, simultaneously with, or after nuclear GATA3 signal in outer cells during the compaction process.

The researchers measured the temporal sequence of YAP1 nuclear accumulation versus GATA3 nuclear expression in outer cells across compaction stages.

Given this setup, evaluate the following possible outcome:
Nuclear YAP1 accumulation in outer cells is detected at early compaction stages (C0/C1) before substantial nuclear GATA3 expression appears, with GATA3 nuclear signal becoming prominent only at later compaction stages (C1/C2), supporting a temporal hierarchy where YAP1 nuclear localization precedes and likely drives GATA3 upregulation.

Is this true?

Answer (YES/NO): YES